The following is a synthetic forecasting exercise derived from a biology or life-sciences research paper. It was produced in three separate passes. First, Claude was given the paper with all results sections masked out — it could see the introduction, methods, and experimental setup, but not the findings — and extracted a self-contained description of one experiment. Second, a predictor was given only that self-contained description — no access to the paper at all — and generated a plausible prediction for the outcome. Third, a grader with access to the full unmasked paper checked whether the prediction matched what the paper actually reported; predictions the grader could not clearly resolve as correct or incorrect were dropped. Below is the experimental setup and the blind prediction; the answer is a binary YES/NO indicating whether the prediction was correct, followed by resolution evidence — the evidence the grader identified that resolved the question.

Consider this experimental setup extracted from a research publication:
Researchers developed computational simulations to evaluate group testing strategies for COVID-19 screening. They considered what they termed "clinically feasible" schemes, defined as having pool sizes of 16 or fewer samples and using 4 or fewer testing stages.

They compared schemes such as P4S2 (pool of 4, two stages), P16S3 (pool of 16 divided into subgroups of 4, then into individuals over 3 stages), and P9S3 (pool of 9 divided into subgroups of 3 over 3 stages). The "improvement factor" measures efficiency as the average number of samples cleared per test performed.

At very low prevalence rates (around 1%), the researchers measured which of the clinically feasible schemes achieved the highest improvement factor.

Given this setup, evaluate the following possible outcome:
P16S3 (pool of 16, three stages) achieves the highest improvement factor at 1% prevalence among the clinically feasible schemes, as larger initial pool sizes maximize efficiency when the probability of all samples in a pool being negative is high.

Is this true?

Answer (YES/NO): YES